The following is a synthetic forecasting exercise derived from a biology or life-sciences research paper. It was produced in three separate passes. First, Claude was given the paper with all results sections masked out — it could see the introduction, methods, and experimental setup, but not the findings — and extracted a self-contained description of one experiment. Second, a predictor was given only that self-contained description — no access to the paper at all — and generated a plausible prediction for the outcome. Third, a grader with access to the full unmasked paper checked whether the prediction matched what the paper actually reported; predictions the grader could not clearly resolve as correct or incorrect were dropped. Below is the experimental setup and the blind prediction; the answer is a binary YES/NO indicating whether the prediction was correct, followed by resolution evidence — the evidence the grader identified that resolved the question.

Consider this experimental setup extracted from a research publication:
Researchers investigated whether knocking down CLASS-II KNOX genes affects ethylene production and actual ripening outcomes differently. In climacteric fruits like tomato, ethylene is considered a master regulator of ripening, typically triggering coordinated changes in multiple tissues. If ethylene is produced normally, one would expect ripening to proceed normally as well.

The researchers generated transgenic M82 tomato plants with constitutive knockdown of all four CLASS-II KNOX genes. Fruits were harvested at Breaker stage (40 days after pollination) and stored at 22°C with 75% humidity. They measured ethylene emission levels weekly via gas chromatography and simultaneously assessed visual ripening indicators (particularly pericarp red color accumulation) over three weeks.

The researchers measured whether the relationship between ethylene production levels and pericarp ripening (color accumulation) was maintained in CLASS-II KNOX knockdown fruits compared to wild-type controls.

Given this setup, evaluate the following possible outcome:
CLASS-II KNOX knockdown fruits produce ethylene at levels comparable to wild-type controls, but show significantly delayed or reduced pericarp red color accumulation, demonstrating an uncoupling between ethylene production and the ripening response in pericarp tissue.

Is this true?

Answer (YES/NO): NO